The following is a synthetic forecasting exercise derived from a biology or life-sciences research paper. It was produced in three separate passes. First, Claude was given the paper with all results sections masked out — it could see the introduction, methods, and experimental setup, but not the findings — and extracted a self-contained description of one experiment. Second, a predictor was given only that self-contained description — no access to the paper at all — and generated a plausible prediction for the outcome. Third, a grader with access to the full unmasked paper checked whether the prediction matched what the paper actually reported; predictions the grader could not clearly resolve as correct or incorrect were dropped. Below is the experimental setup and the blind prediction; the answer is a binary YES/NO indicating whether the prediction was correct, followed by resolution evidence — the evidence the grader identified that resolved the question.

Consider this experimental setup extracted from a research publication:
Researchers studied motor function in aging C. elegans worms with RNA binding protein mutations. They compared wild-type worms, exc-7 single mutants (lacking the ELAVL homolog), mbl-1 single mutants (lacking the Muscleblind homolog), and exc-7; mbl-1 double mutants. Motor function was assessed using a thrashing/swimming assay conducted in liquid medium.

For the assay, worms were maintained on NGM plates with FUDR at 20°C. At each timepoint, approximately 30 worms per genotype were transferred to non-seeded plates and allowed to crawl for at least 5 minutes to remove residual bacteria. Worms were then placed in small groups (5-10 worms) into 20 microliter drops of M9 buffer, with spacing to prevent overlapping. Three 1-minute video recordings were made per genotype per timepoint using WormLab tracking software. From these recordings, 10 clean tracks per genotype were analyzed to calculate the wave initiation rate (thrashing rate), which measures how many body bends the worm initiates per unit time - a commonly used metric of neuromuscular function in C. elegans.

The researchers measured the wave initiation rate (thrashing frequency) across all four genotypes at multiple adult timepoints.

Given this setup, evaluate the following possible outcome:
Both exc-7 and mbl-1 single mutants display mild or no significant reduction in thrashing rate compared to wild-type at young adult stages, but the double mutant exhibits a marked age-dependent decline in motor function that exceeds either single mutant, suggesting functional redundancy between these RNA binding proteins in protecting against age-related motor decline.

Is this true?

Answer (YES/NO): YES